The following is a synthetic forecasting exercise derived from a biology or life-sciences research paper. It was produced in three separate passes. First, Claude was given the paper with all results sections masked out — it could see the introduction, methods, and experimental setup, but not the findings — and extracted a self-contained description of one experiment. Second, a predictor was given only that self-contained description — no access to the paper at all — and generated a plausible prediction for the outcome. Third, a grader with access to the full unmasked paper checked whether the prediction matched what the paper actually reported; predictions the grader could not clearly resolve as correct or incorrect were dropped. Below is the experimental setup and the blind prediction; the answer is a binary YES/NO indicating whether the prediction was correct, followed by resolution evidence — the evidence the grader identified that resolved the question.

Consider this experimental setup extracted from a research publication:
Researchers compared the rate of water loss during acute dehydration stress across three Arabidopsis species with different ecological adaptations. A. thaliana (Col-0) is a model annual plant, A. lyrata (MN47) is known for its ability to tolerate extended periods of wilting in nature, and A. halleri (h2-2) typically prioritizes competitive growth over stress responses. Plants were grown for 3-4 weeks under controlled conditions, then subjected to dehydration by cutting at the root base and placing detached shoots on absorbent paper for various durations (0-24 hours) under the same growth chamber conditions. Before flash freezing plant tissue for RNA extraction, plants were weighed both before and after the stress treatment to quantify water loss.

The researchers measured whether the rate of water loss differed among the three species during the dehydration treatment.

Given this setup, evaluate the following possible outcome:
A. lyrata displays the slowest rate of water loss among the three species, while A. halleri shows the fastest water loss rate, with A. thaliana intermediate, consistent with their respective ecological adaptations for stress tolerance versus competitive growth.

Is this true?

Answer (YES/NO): NO